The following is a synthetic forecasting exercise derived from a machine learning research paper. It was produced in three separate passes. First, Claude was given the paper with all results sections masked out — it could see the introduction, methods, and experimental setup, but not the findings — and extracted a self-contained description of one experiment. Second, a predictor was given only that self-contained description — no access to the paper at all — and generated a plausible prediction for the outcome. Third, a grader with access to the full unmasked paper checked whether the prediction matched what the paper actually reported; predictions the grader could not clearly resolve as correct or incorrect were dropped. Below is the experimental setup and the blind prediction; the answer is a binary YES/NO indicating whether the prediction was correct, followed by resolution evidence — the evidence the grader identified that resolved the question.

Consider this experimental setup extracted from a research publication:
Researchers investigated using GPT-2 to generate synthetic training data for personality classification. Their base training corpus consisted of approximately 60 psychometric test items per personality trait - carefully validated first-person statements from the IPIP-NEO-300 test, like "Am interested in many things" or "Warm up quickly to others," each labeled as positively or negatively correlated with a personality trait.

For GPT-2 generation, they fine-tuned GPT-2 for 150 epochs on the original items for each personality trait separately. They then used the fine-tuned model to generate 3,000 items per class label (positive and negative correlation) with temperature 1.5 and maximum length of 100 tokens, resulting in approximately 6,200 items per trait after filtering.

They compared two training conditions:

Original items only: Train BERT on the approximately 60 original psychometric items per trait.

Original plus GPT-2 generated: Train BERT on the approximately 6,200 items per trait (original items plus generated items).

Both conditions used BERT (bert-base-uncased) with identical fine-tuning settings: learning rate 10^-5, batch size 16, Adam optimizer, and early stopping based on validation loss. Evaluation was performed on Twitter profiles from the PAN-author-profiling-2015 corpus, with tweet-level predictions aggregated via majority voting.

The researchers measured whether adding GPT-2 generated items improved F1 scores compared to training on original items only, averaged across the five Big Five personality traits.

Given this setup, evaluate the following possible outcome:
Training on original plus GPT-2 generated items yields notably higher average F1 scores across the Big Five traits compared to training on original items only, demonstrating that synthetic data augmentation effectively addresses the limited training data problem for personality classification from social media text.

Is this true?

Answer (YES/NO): NO